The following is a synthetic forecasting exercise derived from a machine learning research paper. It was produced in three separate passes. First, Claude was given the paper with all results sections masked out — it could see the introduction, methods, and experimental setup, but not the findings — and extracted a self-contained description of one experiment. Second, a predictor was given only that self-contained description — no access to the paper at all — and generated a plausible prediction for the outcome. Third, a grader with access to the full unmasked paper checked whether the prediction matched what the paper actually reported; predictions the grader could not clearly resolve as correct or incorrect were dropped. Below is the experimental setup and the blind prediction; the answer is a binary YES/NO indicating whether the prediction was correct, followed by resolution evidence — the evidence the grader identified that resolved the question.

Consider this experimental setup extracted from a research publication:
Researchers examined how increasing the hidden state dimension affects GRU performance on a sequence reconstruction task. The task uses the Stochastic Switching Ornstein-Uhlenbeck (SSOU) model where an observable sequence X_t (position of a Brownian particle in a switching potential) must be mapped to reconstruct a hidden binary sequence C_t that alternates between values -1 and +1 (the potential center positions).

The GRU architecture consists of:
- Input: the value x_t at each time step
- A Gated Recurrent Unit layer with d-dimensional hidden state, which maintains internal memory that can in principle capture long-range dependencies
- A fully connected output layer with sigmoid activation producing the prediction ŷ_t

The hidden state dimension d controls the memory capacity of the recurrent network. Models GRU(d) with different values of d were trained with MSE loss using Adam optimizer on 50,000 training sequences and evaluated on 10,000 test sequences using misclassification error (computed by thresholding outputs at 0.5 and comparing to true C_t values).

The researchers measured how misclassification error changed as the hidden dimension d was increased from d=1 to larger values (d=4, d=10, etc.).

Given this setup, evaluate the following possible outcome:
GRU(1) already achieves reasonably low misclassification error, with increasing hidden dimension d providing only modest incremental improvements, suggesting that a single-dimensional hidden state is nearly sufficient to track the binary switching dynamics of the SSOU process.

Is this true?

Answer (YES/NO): NO